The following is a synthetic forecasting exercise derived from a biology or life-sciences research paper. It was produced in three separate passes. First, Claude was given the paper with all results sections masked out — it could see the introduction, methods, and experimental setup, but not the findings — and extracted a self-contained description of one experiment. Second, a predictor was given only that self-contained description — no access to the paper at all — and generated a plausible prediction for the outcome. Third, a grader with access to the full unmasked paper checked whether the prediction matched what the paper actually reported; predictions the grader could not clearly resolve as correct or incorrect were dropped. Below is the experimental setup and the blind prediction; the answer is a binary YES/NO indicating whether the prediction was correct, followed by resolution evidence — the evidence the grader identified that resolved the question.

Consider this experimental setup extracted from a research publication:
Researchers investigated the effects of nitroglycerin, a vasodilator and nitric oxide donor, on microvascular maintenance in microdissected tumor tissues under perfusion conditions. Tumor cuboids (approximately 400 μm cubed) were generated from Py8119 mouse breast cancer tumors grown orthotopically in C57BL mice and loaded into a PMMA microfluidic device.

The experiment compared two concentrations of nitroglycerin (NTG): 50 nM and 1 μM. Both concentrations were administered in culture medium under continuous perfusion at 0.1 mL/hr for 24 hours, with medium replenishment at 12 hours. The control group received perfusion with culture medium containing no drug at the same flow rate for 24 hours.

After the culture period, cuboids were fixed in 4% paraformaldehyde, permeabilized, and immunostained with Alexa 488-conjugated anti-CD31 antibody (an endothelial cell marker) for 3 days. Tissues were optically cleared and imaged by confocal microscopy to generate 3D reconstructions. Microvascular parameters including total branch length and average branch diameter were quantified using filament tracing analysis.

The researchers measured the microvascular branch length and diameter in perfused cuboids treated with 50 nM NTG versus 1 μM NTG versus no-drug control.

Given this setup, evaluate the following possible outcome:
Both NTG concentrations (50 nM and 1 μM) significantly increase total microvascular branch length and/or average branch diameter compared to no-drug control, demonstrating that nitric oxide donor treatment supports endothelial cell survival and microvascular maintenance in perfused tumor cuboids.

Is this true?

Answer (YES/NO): YES